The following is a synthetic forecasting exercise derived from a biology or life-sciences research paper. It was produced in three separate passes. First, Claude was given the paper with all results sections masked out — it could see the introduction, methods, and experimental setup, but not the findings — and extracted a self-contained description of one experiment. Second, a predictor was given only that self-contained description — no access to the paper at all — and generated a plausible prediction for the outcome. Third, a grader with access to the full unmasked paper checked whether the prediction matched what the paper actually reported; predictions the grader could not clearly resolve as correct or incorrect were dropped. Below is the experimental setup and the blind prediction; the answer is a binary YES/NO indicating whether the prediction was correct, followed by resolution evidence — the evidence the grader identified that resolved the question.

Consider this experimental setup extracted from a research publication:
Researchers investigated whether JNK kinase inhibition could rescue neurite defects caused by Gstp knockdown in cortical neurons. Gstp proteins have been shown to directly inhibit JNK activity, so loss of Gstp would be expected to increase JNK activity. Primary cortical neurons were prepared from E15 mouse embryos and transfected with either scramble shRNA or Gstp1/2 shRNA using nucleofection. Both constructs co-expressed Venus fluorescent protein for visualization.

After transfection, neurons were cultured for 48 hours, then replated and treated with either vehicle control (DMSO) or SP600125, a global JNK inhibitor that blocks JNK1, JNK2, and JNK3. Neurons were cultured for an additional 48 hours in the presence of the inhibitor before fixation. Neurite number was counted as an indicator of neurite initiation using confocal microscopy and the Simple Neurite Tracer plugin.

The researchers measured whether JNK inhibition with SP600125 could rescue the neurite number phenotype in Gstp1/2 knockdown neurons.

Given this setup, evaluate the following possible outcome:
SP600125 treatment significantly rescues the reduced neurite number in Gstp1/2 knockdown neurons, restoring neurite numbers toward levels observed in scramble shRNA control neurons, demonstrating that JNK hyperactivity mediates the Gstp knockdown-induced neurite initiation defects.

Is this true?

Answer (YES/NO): YES